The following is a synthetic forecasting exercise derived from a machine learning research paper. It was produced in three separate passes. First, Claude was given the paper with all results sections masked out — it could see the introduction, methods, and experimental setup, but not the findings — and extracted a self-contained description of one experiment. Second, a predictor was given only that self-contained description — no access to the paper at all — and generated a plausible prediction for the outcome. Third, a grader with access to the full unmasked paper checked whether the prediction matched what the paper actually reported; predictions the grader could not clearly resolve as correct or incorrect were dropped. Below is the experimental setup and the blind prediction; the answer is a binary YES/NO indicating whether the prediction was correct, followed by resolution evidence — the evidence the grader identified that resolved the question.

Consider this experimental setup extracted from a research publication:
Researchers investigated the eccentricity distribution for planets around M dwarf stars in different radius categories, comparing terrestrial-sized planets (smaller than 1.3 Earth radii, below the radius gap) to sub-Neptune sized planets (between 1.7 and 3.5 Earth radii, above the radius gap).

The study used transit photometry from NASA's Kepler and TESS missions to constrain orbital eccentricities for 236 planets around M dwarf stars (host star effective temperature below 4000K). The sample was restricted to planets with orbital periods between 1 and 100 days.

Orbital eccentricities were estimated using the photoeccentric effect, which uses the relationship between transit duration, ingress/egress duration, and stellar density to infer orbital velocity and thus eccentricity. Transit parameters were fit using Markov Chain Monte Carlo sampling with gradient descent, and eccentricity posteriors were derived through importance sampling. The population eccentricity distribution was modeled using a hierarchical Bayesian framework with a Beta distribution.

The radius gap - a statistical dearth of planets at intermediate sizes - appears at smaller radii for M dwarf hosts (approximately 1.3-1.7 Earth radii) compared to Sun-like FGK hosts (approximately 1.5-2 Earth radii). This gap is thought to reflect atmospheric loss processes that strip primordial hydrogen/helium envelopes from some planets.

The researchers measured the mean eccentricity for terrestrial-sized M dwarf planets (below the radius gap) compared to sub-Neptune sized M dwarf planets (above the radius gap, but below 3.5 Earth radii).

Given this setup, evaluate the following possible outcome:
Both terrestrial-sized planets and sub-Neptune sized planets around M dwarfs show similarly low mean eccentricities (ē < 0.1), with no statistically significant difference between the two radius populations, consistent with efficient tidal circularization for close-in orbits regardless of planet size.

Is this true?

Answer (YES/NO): YES